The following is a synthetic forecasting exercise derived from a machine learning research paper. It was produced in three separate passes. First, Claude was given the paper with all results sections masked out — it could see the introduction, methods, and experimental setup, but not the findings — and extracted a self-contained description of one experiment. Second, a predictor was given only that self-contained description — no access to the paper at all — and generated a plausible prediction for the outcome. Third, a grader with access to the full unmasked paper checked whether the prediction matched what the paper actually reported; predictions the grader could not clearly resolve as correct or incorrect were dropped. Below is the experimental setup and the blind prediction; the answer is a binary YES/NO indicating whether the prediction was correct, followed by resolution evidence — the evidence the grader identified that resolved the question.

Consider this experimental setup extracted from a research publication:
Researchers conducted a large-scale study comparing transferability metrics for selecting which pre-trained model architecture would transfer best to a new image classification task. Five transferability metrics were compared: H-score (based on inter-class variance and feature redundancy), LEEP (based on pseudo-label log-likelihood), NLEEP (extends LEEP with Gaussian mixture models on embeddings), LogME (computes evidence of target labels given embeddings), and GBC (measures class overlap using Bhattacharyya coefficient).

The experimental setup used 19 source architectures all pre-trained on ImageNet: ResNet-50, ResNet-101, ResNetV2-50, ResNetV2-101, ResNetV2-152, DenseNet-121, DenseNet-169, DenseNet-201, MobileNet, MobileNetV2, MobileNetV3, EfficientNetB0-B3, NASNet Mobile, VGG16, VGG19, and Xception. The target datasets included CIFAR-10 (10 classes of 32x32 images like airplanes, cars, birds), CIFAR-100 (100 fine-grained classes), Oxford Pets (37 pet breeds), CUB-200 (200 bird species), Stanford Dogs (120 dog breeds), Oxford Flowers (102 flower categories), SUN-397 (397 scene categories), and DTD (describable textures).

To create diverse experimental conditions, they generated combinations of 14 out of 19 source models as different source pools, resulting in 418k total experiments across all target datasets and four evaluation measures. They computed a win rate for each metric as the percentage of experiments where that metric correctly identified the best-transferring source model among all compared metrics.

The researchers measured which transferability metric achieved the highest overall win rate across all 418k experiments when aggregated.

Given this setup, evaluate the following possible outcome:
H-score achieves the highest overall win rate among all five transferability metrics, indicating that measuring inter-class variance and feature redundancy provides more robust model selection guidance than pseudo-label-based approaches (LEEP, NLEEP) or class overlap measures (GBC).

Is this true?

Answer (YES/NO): NO